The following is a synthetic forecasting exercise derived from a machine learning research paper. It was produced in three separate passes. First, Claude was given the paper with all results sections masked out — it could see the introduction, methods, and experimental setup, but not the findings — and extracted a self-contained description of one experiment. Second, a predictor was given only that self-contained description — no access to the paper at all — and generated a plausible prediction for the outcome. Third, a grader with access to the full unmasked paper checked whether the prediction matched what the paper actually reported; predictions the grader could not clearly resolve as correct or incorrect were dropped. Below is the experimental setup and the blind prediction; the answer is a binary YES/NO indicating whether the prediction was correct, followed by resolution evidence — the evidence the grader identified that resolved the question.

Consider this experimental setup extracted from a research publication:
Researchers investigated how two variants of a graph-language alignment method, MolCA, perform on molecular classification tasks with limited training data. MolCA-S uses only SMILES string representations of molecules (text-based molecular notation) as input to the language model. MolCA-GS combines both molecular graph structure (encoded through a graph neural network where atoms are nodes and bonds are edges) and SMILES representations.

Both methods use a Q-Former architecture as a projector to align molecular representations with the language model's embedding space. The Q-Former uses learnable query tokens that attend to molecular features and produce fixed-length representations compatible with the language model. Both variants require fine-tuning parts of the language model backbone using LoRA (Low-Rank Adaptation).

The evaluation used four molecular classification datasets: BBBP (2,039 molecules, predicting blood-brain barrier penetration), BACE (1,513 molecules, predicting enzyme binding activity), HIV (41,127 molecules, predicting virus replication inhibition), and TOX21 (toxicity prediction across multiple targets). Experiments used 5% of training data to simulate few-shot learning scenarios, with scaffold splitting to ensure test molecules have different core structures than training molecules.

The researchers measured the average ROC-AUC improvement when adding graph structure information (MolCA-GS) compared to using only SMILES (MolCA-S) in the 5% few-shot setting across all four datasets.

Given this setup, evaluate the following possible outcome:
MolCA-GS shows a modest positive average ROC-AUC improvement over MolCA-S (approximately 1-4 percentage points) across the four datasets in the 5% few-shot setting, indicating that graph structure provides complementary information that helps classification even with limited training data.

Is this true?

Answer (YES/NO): YES